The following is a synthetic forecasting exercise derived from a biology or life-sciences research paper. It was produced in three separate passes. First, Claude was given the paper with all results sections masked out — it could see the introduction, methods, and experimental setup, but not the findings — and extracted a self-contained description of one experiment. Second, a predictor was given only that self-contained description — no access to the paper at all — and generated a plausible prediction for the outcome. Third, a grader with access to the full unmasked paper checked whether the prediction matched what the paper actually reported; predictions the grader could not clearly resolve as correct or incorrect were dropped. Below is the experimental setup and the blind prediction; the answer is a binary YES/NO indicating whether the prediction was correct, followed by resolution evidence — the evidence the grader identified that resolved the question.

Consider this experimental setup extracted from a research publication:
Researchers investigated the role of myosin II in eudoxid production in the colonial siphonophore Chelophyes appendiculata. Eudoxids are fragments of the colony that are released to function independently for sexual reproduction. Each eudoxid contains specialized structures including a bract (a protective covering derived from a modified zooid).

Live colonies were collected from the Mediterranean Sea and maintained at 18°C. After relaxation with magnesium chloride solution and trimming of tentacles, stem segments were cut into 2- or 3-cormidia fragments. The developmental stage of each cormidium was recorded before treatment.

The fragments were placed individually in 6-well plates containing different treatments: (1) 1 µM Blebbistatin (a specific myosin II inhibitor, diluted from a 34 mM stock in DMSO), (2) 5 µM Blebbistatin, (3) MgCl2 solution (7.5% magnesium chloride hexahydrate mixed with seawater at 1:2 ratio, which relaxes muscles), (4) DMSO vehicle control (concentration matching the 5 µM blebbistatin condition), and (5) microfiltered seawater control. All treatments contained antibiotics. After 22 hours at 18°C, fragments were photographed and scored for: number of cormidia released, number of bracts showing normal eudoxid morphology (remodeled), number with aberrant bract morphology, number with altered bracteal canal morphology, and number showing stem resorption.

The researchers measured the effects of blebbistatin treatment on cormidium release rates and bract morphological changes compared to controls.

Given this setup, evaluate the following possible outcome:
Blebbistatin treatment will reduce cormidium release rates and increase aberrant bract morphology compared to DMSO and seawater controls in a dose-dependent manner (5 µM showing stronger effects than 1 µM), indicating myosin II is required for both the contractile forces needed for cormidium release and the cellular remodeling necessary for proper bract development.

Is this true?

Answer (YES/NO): NO